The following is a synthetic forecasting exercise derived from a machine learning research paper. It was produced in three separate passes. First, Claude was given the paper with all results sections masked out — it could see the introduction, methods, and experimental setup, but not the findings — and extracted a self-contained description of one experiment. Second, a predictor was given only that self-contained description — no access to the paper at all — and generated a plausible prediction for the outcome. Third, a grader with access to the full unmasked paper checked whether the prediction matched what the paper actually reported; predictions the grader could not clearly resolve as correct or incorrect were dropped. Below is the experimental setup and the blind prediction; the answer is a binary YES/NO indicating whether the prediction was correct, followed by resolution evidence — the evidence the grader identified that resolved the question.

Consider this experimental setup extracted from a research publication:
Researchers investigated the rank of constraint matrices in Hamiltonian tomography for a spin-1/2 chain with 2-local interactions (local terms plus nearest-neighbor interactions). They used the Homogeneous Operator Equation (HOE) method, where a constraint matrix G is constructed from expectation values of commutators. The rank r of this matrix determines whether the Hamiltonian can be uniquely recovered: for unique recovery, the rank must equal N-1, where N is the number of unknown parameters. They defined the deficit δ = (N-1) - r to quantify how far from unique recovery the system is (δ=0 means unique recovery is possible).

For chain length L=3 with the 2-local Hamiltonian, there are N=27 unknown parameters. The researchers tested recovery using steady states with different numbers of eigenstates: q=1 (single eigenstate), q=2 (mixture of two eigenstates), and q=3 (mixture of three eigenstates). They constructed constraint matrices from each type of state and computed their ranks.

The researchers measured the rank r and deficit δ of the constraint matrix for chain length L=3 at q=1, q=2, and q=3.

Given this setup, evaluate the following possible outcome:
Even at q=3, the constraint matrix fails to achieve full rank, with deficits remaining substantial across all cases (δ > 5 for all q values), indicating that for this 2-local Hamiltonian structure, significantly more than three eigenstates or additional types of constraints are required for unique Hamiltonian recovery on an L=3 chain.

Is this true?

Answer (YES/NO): NO